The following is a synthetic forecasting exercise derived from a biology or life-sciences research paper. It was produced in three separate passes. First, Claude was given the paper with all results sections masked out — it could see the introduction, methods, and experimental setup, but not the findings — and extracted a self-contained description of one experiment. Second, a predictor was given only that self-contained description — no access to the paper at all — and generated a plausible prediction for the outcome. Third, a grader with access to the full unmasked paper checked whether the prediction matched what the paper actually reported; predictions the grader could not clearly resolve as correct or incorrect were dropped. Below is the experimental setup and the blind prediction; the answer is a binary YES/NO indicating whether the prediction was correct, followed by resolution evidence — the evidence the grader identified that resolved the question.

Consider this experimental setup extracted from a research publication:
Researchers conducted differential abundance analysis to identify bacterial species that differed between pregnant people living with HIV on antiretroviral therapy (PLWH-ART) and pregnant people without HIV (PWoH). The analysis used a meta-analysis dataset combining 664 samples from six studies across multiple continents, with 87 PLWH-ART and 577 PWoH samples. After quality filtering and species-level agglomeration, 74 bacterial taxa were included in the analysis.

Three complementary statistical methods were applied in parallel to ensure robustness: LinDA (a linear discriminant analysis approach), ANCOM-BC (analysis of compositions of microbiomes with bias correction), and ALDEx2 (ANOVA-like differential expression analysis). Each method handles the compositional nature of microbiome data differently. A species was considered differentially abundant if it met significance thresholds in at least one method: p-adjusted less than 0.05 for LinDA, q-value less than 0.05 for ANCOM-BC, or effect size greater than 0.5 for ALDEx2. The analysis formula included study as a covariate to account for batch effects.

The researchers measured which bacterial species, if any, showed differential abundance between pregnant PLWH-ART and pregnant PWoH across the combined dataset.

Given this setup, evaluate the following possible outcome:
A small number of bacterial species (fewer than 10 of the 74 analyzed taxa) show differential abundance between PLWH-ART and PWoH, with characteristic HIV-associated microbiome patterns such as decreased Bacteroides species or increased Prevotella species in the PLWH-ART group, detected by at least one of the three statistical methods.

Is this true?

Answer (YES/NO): NO